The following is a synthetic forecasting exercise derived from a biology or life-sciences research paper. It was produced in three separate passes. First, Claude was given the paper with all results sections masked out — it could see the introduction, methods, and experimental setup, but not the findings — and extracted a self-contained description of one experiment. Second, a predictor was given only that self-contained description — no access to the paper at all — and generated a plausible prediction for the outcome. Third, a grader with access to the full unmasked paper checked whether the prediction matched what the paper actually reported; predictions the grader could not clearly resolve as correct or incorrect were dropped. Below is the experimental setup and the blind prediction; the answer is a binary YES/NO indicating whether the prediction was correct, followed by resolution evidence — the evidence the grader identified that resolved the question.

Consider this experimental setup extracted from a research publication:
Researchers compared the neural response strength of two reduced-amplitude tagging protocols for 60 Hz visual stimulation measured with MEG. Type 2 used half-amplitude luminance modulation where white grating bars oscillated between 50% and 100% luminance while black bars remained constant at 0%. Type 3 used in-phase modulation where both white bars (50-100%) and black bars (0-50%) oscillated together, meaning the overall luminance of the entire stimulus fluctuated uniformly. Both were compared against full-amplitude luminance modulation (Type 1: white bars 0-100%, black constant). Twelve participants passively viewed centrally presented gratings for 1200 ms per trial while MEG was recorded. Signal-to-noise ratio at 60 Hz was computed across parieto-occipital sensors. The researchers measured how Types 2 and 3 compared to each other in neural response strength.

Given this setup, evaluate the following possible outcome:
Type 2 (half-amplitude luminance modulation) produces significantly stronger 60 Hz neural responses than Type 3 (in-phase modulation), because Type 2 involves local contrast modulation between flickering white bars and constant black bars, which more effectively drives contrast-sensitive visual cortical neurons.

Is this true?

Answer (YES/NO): YES